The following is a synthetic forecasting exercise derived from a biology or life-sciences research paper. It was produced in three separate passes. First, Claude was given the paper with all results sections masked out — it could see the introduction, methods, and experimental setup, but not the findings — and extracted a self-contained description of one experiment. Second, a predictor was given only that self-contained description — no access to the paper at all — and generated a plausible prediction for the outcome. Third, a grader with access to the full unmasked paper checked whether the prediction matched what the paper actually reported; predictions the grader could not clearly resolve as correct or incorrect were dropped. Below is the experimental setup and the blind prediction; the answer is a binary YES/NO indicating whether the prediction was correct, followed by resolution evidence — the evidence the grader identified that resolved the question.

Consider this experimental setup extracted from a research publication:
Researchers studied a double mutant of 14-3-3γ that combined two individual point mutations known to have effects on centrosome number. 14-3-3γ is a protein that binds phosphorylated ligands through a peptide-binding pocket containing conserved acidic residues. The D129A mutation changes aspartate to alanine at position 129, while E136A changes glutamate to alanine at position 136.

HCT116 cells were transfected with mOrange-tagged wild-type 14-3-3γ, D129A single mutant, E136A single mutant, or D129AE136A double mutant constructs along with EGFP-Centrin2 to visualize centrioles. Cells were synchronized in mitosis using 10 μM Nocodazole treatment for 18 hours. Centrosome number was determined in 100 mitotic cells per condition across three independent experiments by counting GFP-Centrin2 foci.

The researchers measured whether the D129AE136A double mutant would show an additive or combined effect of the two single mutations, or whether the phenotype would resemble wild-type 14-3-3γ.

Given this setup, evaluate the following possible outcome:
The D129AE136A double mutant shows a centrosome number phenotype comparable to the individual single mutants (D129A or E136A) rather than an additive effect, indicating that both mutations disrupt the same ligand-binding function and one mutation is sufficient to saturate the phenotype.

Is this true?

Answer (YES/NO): NO